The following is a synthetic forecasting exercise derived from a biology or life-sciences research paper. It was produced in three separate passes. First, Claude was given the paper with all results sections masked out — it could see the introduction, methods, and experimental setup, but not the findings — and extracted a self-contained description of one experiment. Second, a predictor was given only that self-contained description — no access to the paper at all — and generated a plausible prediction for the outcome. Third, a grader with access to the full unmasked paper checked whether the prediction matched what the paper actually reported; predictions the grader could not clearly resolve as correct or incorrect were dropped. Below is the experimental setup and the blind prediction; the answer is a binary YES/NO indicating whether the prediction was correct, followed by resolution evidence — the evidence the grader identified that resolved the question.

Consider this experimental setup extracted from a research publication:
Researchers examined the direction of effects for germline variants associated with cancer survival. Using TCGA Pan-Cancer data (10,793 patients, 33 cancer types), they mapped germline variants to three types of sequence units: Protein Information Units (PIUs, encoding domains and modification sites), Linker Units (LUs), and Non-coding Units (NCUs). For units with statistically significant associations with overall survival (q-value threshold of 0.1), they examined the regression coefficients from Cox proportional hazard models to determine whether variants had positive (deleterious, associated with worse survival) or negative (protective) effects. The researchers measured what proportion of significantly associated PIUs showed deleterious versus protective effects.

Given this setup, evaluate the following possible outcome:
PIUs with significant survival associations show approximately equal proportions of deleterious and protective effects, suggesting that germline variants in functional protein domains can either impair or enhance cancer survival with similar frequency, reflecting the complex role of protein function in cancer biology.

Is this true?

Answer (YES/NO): NO